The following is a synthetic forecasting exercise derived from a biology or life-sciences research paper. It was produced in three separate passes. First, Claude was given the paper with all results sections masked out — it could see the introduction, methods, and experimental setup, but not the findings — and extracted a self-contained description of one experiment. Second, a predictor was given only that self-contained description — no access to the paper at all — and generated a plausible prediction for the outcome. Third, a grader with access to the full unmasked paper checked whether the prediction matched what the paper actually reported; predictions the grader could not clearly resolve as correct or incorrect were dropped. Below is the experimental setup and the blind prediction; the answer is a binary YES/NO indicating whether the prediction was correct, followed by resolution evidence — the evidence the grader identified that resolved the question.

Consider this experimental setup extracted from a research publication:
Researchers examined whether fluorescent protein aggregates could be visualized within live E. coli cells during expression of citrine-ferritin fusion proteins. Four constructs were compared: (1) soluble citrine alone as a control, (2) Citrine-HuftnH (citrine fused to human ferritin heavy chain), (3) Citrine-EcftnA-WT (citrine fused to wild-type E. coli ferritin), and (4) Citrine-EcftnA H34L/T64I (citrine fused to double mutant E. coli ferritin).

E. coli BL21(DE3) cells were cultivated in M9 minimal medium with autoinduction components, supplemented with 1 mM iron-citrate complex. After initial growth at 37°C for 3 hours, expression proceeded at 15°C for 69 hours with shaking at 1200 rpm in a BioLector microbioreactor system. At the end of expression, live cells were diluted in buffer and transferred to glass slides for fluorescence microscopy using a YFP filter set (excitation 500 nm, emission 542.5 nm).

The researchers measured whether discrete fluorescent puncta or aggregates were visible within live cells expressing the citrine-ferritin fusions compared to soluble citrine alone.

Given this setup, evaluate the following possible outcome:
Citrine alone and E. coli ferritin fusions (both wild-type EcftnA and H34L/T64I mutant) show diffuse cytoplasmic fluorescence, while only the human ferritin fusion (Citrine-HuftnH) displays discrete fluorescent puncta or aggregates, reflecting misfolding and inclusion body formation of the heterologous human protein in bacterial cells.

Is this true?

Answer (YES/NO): NO